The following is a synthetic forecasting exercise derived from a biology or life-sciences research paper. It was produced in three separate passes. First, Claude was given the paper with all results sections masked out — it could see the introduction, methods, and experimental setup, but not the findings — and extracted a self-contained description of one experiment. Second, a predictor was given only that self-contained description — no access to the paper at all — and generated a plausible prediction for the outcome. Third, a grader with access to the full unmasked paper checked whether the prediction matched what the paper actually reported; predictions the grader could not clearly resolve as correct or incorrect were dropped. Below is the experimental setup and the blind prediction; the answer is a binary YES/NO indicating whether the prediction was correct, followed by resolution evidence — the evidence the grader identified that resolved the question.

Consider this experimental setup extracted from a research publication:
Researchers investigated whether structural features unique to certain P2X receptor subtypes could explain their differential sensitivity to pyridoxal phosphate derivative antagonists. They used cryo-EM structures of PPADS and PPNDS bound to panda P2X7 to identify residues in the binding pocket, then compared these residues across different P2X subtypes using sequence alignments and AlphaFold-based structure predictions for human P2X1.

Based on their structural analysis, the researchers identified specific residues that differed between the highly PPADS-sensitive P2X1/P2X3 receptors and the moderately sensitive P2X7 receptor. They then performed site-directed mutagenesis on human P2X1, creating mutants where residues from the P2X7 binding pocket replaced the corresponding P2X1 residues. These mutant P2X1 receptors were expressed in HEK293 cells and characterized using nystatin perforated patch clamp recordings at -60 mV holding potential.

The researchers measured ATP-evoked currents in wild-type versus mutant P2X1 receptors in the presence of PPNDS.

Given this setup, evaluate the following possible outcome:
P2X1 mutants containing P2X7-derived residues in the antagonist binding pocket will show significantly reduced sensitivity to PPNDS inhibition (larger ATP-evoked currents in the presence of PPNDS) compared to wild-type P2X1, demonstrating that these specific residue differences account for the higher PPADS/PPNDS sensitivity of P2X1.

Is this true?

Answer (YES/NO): NO